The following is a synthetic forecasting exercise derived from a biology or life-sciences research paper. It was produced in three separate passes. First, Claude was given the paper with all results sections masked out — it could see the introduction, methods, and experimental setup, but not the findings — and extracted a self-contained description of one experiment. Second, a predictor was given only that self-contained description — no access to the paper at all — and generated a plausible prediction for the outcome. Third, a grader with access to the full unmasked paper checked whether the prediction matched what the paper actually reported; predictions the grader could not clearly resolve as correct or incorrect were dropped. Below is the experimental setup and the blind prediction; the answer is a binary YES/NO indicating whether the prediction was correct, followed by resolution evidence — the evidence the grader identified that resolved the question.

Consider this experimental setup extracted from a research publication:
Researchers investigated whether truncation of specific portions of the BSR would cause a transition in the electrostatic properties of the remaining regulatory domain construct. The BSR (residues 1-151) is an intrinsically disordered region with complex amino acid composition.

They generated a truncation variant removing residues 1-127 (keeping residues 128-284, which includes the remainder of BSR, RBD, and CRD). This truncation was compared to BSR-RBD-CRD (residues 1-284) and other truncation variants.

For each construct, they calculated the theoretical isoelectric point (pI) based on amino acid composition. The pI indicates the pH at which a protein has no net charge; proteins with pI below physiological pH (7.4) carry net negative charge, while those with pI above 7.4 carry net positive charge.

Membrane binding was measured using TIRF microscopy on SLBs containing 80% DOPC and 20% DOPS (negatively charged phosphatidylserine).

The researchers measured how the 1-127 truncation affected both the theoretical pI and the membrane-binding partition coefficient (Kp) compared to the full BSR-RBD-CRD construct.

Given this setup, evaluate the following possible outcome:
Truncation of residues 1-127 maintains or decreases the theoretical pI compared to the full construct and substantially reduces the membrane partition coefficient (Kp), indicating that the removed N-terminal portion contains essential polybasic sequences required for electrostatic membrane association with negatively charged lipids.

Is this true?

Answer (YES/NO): NO